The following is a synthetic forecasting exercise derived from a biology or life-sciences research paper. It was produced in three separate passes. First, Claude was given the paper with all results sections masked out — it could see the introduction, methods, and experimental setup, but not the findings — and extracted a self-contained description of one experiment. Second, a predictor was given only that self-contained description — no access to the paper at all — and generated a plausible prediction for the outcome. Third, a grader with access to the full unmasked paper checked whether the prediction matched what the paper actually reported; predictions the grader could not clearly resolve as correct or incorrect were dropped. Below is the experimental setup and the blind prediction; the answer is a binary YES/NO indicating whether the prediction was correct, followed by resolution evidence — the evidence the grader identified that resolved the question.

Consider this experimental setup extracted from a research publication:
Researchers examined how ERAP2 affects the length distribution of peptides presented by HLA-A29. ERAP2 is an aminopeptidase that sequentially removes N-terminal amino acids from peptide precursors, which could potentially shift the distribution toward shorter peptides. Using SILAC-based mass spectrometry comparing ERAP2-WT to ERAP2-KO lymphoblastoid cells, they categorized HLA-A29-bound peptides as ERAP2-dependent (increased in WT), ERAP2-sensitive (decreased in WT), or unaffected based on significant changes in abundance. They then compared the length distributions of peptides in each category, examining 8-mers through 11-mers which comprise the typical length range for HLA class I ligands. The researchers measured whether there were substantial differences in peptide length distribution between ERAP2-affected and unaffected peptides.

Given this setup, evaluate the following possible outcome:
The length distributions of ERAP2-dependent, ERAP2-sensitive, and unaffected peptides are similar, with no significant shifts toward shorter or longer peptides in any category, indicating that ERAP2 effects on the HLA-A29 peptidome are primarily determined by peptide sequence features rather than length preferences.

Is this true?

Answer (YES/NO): NO